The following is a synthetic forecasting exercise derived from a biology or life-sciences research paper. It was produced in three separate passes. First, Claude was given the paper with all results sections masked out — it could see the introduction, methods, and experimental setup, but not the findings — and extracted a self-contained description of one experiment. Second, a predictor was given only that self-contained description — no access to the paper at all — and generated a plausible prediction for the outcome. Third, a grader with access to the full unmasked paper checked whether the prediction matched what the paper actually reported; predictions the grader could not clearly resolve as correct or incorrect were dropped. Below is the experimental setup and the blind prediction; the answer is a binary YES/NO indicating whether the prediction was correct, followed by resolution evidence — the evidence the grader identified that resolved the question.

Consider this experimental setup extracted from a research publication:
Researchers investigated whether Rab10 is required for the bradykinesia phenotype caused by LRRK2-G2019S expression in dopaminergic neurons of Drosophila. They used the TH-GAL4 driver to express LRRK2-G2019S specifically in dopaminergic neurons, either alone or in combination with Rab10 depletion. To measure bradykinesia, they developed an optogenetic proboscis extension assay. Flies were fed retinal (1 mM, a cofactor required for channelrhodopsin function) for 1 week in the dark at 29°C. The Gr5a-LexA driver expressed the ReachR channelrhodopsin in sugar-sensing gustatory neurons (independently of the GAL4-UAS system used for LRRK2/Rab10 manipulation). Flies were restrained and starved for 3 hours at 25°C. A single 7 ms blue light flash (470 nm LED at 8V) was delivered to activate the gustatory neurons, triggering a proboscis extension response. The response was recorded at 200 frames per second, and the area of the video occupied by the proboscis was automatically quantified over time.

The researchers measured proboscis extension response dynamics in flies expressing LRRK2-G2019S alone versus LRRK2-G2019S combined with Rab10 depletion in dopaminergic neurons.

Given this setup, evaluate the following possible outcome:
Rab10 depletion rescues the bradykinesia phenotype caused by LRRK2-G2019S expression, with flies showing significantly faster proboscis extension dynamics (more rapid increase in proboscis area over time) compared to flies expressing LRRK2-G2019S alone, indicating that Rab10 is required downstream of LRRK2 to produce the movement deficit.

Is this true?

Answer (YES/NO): YES